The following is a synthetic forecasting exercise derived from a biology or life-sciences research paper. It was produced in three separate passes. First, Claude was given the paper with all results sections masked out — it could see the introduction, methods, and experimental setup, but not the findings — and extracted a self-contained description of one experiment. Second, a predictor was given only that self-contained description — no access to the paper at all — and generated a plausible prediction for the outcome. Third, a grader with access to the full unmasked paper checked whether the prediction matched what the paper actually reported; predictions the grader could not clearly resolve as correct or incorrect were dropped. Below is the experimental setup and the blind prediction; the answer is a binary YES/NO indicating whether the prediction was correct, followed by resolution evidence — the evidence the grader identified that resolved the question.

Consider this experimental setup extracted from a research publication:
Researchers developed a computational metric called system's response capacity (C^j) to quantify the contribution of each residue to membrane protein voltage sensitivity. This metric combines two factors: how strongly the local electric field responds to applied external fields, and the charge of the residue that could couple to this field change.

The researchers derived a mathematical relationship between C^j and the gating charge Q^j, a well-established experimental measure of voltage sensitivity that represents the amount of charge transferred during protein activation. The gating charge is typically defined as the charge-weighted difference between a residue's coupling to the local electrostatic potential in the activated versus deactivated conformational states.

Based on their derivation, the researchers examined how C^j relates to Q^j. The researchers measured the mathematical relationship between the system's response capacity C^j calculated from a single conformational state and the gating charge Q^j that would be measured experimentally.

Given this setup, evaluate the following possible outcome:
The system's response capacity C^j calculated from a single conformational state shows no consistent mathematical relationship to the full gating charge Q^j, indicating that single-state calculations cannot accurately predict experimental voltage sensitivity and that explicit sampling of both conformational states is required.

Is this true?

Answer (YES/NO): NO